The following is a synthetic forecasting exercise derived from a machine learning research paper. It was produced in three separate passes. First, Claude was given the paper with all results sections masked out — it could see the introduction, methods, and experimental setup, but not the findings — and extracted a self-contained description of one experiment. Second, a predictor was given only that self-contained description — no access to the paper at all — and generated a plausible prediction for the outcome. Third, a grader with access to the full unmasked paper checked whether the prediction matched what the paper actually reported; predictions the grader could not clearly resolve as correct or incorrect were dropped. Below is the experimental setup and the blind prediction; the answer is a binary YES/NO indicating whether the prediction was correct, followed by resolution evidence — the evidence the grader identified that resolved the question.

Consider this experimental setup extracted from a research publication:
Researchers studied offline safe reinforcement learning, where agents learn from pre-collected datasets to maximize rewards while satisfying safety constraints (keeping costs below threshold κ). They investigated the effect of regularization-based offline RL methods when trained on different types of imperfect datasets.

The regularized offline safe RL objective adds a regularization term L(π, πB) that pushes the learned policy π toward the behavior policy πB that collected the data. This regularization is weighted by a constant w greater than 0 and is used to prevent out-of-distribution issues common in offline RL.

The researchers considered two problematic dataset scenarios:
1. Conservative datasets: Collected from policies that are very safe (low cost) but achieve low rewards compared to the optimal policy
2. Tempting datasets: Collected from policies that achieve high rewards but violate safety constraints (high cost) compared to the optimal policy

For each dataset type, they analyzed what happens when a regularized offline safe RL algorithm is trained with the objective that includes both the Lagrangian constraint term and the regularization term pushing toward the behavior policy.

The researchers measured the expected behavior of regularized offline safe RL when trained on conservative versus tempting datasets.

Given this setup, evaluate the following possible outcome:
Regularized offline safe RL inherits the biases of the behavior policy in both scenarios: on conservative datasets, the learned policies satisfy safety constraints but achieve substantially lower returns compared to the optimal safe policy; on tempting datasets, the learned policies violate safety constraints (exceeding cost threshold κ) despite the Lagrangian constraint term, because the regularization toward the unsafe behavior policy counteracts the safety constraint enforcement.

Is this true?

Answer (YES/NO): YES